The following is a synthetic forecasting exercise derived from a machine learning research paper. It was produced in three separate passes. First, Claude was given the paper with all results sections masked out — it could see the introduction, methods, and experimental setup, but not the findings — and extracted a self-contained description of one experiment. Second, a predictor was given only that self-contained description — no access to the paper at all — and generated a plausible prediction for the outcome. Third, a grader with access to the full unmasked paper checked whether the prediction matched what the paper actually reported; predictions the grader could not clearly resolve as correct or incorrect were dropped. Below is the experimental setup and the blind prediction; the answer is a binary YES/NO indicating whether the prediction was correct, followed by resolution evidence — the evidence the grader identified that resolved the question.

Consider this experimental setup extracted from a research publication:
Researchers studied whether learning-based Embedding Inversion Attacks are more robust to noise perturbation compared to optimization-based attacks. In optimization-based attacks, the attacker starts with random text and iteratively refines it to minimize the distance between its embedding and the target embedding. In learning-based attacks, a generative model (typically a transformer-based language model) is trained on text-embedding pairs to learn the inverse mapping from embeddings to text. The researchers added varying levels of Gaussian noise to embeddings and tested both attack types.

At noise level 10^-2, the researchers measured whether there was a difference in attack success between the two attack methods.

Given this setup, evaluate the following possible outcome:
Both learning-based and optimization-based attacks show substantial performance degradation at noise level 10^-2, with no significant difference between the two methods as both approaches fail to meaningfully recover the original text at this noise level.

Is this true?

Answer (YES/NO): NO